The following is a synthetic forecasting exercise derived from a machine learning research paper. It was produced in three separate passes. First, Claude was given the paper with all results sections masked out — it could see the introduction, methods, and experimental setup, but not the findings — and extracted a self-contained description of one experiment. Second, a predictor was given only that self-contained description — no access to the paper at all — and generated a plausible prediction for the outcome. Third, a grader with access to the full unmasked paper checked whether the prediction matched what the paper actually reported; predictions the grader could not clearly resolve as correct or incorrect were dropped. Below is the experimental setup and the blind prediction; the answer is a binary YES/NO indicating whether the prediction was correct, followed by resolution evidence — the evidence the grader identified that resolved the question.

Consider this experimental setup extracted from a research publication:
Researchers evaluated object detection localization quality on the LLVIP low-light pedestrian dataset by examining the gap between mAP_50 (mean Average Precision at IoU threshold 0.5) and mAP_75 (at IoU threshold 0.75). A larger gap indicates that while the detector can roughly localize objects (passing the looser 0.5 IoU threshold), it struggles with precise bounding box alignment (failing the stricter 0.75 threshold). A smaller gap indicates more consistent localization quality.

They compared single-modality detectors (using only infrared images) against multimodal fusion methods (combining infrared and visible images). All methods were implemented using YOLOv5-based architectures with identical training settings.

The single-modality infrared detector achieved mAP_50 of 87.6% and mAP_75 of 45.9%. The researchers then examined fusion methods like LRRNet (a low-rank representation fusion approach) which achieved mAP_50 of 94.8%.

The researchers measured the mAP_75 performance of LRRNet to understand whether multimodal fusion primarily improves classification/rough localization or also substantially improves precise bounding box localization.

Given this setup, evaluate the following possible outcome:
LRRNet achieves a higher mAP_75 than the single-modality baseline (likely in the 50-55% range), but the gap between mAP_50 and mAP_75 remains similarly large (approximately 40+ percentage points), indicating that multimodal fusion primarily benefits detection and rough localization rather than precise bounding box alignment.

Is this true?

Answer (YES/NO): NO